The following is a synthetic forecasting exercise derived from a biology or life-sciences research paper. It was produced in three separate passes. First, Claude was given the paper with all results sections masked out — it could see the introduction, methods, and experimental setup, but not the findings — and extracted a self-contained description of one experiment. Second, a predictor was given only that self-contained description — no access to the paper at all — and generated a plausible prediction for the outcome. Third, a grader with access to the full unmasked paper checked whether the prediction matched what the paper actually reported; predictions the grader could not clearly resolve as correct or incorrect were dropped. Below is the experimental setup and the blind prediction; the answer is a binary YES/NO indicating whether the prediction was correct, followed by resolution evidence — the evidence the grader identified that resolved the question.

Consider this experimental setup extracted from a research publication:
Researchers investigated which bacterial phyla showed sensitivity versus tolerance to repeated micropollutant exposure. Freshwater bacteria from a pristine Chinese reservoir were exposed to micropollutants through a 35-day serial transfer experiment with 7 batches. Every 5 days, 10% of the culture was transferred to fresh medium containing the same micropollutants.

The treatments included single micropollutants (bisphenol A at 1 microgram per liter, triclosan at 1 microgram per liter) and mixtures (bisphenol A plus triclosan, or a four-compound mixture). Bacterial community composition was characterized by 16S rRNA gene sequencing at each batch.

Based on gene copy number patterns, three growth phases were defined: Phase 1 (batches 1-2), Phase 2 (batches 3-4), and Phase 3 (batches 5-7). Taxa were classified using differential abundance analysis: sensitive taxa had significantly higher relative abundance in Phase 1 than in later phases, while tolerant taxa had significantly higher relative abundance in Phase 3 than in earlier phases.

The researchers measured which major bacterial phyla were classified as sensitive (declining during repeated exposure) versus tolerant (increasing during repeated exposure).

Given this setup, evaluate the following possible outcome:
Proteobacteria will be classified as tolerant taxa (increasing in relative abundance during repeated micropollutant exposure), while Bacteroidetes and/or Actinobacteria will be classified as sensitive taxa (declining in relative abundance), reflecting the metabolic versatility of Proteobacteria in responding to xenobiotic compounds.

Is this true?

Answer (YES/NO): NO